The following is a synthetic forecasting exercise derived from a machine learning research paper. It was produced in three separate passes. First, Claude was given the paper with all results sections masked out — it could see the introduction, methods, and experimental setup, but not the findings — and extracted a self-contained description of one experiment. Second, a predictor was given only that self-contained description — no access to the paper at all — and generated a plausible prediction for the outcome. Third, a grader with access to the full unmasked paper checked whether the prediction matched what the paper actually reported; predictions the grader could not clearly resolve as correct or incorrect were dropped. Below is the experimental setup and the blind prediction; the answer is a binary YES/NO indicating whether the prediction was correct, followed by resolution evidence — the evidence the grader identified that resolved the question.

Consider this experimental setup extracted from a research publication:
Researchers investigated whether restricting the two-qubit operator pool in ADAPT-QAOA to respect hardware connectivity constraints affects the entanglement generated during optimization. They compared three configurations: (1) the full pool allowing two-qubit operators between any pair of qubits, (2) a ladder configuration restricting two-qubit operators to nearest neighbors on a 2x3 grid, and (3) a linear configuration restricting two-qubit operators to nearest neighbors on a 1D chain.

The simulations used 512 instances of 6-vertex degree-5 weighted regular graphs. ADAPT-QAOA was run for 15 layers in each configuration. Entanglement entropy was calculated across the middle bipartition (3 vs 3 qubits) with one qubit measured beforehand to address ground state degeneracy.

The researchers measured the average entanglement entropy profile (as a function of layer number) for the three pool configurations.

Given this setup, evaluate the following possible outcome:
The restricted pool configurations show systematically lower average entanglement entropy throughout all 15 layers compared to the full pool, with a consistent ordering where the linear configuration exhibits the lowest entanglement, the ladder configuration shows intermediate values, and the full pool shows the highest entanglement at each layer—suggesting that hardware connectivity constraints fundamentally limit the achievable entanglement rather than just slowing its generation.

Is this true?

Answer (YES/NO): NO